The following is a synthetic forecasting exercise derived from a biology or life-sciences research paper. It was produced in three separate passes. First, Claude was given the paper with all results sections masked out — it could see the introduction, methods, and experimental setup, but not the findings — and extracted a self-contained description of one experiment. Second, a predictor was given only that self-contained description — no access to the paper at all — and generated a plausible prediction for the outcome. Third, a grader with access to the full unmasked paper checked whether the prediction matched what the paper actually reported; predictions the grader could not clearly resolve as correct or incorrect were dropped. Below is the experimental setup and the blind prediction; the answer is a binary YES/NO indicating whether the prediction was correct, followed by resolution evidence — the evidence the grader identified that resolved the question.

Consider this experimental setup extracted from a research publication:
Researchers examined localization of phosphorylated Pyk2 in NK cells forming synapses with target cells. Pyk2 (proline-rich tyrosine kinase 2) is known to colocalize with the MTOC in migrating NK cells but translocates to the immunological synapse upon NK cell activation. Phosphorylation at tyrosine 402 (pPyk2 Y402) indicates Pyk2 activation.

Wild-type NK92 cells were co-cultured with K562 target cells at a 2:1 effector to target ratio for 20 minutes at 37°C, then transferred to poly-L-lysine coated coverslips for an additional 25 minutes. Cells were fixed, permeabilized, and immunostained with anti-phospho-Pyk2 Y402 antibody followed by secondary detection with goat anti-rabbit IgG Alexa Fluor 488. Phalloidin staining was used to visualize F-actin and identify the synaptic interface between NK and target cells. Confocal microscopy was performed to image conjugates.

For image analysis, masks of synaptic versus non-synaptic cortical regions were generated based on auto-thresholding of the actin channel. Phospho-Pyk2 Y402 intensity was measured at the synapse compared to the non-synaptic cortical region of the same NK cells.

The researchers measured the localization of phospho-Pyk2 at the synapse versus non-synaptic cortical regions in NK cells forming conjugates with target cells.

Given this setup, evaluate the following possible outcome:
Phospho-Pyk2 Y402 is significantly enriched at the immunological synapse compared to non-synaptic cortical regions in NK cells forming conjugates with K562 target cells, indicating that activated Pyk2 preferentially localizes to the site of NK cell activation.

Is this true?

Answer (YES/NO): YES